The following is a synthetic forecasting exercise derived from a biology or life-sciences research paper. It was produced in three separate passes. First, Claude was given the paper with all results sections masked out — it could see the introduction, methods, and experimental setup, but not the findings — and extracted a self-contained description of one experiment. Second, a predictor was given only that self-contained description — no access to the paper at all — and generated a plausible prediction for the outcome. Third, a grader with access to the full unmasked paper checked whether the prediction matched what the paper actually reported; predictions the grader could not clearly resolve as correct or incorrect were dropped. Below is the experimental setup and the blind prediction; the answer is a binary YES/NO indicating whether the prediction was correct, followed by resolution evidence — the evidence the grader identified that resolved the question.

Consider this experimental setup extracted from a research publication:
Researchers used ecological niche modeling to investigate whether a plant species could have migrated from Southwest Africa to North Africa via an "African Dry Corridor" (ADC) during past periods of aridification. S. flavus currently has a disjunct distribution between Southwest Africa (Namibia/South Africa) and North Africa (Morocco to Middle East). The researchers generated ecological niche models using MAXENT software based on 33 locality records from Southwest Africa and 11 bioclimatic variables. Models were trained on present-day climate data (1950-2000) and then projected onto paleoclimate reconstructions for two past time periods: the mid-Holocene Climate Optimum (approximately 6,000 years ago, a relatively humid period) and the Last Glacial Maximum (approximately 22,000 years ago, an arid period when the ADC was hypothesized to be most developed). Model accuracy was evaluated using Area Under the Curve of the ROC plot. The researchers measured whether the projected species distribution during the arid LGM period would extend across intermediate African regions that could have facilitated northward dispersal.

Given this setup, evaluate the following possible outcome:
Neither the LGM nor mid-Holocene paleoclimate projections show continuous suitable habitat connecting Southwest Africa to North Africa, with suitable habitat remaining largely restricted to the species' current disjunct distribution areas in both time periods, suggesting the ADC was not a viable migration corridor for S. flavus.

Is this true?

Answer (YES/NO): NO